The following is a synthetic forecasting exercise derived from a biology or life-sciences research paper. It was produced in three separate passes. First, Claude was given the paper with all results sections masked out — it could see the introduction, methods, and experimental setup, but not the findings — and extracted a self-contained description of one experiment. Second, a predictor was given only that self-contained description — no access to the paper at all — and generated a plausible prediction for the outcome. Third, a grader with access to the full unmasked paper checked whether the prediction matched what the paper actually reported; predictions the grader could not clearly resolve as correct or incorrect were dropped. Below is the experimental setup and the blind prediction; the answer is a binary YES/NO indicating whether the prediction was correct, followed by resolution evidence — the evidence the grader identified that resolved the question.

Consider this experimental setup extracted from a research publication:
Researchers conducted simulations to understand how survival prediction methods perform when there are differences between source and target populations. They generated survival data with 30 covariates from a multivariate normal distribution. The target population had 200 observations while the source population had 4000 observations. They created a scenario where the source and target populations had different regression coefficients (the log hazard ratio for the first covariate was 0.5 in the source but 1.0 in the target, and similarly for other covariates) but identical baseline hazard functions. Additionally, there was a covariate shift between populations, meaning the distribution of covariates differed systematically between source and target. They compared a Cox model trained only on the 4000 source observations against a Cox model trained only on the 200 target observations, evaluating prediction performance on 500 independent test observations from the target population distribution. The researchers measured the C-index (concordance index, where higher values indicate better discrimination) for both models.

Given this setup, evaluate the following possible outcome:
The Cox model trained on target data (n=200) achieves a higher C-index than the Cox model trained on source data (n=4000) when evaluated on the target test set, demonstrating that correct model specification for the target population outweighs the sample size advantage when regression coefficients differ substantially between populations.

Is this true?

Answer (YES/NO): YES